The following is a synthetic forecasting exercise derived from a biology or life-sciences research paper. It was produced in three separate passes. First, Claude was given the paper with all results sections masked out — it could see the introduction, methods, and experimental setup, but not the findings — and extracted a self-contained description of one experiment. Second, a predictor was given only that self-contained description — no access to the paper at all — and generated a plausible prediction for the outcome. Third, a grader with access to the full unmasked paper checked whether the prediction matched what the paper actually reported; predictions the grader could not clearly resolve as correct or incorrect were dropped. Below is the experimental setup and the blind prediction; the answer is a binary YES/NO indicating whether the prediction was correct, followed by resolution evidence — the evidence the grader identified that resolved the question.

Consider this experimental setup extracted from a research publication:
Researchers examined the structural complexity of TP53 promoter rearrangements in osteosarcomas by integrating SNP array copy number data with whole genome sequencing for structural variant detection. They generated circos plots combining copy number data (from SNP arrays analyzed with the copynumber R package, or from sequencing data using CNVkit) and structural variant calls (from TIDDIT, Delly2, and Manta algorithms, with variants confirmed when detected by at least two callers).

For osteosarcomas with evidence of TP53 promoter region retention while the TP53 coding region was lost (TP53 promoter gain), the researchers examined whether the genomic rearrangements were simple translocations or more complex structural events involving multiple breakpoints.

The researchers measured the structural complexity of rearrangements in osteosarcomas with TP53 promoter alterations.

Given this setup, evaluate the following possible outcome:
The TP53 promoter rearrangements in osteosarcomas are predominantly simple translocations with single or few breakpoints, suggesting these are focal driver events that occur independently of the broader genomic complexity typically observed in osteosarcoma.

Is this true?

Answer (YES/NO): NO